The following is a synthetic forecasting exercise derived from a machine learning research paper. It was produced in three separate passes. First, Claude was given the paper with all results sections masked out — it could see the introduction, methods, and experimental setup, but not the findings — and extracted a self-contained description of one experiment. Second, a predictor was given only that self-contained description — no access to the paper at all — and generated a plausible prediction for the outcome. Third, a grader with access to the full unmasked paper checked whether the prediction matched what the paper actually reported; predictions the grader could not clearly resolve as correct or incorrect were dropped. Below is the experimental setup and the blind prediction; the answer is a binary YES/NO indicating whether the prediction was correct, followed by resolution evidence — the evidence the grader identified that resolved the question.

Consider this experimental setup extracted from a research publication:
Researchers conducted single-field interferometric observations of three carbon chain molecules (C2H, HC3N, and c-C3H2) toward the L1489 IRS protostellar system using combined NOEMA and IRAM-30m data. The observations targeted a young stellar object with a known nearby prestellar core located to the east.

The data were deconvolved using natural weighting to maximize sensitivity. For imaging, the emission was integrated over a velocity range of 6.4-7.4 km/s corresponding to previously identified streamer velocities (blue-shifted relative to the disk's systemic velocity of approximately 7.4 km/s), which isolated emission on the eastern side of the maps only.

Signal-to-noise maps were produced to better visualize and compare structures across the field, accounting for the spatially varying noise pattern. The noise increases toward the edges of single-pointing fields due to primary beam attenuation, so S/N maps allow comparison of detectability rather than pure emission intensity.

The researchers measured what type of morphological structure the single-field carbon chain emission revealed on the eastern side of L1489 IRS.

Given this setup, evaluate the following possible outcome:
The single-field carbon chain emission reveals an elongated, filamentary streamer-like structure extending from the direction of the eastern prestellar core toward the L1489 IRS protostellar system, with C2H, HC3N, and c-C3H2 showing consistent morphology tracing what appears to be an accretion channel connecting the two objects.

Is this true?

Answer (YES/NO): NO